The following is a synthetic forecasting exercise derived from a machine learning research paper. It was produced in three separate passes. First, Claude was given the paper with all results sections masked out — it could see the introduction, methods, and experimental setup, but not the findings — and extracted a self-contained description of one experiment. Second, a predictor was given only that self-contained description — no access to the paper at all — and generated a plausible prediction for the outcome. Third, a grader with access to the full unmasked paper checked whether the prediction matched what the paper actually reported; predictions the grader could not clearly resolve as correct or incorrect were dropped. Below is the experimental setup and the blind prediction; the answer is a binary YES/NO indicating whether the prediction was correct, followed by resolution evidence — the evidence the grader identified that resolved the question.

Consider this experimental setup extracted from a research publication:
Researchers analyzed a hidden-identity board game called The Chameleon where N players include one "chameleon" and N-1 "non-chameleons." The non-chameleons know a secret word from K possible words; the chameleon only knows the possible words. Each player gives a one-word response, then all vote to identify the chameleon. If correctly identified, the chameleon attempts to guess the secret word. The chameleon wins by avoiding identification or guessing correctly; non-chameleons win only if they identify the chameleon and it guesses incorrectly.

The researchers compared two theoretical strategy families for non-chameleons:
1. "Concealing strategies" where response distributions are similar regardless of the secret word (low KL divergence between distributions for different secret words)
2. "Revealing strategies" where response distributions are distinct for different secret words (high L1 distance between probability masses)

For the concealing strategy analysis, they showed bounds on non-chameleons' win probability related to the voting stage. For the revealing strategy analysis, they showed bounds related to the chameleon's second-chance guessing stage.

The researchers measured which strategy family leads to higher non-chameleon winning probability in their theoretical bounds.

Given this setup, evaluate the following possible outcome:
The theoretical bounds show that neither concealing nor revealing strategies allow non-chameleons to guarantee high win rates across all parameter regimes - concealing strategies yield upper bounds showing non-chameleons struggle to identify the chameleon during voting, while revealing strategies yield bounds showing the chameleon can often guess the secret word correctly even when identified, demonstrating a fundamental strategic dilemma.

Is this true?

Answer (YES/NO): YES